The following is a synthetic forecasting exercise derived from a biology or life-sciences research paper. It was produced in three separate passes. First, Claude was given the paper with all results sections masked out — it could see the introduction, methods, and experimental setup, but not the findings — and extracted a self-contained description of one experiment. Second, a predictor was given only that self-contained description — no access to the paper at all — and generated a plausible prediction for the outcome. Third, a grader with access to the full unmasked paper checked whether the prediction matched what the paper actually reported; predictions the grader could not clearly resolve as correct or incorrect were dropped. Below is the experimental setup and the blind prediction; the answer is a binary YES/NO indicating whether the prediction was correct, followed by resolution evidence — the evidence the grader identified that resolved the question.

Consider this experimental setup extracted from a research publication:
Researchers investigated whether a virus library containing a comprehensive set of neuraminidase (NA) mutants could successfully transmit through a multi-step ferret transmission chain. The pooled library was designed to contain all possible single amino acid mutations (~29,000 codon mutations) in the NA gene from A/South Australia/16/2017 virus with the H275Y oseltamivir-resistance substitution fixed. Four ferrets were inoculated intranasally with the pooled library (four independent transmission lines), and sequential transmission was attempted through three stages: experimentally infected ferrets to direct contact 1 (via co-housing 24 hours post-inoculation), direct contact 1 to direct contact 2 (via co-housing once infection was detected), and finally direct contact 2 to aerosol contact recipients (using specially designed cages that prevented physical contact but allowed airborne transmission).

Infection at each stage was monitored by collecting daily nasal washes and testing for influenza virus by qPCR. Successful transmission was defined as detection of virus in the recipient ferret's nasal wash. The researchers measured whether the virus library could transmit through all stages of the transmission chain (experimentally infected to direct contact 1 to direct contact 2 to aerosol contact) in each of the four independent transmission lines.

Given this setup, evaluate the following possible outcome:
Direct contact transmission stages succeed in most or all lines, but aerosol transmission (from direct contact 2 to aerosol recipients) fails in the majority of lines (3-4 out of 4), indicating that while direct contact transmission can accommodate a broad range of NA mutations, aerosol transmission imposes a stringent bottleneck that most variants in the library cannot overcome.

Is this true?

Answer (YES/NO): NO